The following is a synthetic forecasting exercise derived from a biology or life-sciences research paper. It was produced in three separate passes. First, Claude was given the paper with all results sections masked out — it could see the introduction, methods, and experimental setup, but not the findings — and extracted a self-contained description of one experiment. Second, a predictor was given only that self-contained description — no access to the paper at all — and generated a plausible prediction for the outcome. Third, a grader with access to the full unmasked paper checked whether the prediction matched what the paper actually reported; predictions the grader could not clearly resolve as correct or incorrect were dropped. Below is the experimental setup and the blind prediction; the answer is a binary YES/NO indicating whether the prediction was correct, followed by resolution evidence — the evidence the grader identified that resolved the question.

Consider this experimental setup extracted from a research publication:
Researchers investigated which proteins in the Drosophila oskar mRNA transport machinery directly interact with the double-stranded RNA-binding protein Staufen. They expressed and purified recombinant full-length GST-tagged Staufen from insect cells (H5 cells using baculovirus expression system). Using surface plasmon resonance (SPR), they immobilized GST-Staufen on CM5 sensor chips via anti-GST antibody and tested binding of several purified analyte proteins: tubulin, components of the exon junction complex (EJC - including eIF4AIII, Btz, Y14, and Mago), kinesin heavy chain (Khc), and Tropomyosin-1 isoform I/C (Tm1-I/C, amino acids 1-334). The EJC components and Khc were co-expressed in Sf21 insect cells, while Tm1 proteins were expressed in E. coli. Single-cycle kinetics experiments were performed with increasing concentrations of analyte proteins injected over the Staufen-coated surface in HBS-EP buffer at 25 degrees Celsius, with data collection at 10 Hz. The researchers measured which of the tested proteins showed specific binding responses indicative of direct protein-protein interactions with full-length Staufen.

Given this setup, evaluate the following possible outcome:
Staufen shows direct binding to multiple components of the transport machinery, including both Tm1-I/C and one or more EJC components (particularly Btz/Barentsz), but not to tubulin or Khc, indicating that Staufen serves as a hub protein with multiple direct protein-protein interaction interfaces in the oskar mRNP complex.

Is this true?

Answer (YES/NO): NO